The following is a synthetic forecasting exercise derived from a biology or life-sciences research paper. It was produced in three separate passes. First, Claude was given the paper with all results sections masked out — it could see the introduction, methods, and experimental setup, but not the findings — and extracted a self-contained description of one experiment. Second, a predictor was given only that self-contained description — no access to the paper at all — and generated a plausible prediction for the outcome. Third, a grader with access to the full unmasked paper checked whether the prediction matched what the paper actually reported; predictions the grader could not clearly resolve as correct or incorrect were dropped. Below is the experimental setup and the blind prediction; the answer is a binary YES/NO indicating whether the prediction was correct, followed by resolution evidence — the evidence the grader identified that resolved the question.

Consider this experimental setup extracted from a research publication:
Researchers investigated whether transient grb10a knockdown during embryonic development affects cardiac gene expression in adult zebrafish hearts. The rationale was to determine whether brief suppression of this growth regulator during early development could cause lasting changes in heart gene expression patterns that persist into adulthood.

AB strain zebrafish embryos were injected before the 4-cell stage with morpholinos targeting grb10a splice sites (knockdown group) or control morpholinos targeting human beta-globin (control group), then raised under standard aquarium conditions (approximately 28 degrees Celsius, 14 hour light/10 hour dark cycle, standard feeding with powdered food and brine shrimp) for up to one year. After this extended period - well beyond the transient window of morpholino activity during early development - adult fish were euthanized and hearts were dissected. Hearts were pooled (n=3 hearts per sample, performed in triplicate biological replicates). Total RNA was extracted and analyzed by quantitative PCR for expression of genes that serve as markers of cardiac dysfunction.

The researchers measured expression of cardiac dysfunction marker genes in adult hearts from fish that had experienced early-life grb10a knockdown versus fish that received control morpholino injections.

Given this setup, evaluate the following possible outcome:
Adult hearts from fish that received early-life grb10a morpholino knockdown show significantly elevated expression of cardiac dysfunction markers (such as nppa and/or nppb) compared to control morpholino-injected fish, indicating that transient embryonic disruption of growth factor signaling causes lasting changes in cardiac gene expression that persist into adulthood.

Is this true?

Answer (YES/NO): NO